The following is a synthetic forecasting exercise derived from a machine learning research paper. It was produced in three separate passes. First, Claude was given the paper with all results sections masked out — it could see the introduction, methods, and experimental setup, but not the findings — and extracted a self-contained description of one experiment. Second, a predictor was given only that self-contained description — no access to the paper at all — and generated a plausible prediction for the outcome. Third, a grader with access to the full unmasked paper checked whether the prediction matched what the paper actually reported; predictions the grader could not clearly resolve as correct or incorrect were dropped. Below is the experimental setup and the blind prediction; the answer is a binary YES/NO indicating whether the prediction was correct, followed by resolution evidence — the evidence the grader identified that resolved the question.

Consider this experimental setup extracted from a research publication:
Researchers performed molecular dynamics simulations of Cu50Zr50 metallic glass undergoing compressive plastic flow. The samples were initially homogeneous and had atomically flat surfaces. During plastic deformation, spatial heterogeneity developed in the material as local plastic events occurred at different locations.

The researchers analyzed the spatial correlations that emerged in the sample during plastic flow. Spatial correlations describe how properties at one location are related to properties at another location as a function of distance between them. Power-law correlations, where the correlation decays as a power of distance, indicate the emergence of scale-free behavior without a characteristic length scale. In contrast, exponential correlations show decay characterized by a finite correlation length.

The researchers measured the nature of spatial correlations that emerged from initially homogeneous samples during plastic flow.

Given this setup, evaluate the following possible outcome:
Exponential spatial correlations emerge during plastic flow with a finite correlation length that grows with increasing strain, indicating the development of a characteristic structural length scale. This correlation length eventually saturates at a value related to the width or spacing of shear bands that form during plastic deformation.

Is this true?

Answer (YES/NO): NO